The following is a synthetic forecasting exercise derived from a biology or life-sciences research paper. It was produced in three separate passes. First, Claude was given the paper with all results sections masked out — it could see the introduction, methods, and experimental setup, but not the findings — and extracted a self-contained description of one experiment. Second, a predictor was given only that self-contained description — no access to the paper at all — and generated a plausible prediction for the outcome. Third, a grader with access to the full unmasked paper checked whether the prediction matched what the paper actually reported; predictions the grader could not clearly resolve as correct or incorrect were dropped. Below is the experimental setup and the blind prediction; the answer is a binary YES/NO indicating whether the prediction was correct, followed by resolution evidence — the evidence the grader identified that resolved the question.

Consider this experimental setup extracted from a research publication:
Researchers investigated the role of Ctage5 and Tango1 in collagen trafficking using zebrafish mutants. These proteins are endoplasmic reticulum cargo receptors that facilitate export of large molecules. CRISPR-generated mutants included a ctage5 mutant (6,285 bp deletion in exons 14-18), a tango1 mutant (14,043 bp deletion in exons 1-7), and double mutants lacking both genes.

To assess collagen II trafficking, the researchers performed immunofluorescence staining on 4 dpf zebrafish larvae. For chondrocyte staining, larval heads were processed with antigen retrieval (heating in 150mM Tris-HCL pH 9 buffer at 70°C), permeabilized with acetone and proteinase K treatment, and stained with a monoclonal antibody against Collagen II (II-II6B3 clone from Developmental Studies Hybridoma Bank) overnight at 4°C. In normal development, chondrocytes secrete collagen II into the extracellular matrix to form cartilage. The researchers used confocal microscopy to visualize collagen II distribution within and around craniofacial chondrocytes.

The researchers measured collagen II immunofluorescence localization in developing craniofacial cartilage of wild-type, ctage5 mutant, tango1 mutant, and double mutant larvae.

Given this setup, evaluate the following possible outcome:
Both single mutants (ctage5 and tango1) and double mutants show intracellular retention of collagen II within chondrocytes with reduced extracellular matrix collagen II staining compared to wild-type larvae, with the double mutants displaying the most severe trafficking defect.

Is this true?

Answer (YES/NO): NO